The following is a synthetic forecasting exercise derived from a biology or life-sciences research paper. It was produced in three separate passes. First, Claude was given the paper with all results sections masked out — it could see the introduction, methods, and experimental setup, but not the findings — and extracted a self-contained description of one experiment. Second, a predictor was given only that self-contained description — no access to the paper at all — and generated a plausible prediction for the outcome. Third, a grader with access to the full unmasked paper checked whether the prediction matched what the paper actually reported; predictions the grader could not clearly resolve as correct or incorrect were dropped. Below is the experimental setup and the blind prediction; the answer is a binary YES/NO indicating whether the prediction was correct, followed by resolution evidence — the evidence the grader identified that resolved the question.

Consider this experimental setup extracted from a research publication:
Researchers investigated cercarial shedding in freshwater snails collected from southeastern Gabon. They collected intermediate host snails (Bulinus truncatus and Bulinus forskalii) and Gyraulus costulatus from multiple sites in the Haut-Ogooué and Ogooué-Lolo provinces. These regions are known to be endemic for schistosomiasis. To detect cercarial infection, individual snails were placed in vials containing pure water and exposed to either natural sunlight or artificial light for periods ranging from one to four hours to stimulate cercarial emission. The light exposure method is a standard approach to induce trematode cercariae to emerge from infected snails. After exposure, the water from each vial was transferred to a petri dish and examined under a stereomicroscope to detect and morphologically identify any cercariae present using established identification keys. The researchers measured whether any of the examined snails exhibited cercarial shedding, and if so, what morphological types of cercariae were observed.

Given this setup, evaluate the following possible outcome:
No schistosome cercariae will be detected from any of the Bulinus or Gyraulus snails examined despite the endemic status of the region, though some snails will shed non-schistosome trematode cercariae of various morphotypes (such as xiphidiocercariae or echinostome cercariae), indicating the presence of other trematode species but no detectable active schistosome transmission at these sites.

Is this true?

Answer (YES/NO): NO